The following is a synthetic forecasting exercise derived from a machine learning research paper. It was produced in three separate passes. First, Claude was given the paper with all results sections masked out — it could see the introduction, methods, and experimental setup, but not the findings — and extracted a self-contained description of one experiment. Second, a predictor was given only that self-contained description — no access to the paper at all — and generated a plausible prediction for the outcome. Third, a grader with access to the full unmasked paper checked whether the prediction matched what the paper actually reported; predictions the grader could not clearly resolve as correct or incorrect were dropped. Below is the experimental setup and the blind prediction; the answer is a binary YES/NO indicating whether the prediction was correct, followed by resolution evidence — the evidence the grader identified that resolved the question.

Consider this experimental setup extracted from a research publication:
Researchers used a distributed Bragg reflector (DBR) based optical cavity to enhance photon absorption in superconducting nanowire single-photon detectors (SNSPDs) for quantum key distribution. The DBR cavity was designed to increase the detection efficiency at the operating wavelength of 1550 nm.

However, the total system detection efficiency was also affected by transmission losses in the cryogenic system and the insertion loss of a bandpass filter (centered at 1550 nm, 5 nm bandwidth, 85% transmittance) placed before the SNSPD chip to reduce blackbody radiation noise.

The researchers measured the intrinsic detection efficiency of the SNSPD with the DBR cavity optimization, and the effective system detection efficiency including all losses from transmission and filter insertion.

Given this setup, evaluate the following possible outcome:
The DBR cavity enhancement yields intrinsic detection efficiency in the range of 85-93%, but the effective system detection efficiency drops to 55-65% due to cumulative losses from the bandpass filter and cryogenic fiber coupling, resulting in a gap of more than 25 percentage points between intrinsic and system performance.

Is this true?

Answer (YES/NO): NO